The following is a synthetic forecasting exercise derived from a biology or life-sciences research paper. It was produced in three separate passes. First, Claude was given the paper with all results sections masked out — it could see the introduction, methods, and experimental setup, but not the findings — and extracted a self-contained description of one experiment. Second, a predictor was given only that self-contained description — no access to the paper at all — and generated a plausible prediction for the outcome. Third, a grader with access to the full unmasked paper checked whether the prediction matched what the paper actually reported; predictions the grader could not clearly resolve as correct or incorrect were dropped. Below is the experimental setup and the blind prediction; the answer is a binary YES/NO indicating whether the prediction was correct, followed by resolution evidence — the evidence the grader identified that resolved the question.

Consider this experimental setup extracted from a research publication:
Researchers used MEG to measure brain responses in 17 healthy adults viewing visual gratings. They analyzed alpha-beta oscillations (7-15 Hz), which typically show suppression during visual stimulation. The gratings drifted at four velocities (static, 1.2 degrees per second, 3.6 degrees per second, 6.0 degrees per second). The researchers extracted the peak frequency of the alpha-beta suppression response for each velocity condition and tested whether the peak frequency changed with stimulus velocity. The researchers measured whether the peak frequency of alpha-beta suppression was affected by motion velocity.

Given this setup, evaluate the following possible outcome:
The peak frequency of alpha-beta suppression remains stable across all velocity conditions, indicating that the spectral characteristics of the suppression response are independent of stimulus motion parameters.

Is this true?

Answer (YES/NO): NO